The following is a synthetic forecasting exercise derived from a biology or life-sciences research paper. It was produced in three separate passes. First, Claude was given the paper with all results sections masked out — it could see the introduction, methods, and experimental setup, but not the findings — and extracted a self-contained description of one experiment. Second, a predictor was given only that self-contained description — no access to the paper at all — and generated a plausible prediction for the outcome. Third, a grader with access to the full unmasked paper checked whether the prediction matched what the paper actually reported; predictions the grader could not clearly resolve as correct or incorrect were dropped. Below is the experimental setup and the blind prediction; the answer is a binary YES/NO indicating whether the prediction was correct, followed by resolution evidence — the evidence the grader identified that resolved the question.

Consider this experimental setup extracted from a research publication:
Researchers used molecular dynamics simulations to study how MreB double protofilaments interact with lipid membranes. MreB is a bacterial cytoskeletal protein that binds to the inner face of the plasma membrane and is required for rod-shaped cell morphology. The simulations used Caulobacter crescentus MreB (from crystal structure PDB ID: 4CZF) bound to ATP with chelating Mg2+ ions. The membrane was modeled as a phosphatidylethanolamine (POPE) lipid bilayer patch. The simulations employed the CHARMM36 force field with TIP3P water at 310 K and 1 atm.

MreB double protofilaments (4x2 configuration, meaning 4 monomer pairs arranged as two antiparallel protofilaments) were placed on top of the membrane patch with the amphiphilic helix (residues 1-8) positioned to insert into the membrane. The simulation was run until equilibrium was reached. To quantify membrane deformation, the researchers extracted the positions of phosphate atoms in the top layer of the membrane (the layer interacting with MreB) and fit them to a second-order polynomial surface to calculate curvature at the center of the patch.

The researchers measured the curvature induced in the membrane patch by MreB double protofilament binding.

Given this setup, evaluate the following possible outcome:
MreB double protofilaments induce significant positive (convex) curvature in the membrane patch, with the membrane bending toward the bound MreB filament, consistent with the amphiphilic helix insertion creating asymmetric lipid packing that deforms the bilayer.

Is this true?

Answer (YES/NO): NO